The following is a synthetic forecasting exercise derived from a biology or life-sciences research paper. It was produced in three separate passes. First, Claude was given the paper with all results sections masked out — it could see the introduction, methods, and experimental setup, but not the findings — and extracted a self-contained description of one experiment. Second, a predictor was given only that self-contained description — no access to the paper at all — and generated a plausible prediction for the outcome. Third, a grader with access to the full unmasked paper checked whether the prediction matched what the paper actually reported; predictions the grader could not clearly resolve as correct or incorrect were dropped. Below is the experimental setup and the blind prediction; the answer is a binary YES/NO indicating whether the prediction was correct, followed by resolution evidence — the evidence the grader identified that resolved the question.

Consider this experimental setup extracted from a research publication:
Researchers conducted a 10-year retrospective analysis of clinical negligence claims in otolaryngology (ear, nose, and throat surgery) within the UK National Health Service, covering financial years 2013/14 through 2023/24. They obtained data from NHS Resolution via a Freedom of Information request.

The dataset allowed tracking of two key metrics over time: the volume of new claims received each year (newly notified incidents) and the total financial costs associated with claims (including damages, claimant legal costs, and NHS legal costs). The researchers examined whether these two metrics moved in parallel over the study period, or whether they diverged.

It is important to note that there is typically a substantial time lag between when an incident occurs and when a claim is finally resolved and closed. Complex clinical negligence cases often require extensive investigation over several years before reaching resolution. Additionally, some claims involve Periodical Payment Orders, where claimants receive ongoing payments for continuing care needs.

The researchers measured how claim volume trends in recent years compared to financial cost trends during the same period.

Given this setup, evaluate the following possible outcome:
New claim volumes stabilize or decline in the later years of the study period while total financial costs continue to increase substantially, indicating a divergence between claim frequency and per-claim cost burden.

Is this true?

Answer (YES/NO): YES